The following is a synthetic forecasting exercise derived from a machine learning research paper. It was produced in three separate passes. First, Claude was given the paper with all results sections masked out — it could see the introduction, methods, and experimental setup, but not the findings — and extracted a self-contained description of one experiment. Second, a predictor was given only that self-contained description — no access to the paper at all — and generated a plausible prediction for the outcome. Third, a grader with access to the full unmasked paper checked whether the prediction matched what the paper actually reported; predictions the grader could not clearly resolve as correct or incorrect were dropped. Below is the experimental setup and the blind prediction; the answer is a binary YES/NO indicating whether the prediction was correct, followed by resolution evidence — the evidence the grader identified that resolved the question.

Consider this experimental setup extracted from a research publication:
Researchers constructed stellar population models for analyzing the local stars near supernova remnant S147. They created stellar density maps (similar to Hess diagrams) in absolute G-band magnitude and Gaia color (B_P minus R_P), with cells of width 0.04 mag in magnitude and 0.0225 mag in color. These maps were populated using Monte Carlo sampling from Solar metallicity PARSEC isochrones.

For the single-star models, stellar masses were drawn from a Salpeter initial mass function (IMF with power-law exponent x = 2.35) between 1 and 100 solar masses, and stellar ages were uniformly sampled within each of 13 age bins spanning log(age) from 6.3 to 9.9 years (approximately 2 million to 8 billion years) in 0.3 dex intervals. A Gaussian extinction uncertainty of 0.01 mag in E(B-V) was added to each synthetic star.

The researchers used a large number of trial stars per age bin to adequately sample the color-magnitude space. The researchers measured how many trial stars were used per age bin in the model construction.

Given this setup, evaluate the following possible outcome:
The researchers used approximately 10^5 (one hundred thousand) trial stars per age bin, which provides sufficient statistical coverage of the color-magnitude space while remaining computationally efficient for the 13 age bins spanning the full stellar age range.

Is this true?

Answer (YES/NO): NO